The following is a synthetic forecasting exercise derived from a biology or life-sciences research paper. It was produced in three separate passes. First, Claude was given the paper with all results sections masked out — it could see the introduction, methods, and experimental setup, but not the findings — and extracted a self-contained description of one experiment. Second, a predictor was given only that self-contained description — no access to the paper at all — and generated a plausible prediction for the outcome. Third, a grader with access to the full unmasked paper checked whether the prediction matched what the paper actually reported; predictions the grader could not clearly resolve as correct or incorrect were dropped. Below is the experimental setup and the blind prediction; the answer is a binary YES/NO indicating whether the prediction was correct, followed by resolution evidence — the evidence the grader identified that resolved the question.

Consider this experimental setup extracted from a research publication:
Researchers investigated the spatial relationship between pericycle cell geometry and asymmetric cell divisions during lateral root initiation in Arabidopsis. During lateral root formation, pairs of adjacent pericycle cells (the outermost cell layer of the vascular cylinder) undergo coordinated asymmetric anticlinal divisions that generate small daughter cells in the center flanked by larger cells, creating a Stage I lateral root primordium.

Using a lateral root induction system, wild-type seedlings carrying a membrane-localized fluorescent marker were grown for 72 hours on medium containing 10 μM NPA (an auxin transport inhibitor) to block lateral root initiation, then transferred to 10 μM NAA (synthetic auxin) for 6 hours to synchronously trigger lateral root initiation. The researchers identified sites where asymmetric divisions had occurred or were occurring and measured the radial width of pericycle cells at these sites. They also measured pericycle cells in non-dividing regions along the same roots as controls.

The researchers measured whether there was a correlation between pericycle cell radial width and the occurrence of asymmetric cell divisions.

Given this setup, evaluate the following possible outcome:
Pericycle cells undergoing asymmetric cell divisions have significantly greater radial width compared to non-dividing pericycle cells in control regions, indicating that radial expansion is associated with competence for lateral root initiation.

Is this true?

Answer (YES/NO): YES